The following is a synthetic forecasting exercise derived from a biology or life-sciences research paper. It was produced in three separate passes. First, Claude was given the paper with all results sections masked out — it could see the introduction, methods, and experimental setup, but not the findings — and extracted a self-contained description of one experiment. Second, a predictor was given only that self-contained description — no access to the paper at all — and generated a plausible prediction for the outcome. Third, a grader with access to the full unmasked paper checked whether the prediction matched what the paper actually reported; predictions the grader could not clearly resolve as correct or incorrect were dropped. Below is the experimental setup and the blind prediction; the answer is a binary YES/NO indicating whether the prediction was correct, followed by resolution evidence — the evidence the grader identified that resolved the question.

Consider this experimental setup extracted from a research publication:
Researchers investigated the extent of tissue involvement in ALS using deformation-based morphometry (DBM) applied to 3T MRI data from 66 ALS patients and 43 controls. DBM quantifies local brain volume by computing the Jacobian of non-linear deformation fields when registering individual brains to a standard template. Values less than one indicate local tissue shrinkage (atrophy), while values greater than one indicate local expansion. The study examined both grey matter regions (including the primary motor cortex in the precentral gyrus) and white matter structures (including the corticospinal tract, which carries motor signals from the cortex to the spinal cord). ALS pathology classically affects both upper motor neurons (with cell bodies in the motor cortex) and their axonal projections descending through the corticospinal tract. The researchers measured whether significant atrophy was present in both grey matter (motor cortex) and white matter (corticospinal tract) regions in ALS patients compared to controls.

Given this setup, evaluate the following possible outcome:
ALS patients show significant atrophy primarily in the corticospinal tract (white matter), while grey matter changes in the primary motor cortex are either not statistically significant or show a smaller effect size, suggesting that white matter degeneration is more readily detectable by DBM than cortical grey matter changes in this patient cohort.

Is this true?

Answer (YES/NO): NO